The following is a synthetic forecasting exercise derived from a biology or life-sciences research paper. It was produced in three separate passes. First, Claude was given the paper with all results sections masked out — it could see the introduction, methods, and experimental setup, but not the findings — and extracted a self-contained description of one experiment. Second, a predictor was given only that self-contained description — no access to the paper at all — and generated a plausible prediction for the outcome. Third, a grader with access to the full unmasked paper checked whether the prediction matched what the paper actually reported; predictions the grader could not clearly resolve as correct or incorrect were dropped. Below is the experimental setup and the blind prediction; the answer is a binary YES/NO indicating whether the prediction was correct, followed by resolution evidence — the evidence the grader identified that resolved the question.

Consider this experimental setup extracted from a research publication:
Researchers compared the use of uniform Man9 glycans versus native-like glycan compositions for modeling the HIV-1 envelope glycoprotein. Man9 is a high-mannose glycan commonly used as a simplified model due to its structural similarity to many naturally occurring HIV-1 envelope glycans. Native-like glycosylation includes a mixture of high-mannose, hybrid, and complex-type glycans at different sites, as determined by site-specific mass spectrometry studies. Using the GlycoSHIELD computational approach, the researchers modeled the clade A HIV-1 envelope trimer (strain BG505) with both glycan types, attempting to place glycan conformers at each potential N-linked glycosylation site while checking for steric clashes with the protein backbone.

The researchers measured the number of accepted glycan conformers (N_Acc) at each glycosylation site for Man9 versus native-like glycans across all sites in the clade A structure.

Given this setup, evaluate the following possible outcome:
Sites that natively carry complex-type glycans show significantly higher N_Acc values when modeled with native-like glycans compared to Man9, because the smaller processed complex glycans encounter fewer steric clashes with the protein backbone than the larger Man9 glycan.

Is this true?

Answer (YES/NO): NO